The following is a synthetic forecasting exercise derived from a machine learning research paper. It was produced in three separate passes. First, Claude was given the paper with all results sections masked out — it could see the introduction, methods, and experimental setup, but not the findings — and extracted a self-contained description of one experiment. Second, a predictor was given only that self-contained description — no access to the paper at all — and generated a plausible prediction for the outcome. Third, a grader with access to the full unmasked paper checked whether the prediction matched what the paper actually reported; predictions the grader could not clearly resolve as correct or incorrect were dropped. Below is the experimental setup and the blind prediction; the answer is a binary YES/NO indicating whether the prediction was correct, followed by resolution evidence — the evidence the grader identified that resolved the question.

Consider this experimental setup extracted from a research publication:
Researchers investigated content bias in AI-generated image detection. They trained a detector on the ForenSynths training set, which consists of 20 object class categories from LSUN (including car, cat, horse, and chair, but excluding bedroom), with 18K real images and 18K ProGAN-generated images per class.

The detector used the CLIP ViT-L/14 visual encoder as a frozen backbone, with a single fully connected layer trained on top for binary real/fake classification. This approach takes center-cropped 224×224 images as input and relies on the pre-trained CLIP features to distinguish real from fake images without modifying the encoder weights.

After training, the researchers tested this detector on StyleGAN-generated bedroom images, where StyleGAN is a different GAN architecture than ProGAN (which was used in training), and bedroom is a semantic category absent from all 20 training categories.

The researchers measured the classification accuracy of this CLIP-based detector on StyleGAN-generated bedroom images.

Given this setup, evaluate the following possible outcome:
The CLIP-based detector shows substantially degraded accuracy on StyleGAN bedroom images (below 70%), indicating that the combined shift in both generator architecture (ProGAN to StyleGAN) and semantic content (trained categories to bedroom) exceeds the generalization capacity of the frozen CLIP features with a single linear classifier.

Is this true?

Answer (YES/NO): YES